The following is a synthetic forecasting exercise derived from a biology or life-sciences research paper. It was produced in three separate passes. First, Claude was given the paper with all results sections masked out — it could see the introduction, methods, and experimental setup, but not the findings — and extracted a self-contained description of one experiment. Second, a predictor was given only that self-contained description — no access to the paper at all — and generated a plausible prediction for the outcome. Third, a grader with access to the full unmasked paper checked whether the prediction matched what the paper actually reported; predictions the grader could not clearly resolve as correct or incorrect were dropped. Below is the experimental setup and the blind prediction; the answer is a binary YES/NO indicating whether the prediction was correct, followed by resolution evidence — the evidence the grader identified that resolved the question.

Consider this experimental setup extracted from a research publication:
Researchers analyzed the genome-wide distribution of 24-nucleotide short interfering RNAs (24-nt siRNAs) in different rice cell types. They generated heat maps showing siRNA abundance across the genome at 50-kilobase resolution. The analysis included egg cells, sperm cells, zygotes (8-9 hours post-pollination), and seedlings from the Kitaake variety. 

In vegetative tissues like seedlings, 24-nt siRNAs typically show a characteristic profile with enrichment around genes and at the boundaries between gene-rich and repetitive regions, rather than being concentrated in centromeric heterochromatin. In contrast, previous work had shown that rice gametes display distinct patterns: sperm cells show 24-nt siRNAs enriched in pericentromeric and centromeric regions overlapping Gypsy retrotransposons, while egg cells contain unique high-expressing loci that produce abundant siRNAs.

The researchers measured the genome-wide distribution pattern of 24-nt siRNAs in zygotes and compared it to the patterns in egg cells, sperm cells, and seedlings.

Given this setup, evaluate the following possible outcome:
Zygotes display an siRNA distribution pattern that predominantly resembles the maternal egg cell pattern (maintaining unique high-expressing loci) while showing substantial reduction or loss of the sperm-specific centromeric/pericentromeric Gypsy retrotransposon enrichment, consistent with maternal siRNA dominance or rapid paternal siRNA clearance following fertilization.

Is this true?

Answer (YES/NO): YES